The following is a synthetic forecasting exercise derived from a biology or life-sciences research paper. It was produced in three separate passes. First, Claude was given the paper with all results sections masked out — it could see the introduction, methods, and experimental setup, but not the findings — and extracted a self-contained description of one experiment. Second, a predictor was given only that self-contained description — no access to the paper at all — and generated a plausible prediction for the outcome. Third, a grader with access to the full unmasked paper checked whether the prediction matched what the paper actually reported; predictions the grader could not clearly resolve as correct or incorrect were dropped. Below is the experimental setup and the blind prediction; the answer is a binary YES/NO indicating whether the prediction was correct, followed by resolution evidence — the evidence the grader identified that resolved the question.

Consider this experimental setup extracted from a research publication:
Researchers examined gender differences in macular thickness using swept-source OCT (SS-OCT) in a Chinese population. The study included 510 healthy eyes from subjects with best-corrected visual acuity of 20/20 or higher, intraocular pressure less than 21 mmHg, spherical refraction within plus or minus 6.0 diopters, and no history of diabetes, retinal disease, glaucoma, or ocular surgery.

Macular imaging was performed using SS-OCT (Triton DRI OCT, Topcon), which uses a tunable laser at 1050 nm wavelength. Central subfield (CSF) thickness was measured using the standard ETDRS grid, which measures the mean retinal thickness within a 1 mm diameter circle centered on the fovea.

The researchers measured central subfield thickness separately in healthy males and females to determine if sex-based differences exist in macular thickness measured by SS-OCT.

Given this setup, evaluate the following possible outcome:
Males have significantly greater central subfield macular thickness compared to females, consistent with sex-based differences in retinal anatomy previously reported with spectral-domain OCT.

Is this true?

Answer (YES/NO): YES